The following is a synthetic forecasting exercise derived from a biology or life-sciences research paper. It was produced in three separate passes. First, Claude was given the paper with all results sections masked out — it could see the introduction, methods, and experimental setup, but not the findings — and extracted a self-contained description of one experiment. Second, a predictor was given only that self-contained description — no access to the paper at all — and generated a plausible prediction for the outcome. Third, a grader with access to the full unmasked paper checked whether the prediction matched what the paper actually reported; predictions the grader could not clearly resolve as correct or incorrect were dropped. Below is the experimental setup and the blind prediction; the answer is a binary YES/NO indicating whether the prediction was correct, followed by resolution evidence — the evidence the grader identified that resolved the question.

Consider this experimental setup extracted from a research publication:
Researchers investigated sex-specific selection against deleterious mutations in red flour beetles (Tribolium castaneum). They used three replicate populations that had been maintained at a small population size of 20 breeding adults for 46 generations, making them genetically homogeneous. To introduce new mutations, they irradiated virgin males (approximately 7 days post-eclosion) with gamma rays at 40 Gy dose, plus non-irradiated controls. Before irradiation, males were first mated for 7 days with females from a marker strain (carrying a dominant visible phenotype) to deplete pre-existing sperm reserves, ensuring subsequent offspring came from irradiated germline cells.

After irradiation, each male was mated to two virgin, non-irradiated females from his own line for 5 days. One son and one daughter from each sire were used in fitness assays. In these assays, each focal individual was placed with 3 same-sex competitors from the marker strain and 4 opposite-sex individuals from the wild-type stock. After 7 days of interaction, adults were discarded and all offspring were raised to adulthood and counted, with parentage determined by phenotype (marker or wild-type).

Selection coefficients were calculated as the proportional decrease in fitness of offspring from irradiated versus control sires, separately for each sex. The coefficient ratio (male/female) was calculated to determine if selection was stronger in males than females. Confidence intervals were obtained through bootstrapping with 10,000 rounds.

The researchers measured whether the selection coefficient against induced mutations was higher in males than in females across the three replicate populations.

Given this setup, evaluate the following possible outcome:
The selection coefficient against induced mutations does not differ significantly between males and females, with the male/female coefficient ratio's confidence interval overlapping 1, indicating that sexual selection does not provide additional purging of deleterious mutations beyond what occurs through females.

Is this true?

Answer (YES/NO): YES